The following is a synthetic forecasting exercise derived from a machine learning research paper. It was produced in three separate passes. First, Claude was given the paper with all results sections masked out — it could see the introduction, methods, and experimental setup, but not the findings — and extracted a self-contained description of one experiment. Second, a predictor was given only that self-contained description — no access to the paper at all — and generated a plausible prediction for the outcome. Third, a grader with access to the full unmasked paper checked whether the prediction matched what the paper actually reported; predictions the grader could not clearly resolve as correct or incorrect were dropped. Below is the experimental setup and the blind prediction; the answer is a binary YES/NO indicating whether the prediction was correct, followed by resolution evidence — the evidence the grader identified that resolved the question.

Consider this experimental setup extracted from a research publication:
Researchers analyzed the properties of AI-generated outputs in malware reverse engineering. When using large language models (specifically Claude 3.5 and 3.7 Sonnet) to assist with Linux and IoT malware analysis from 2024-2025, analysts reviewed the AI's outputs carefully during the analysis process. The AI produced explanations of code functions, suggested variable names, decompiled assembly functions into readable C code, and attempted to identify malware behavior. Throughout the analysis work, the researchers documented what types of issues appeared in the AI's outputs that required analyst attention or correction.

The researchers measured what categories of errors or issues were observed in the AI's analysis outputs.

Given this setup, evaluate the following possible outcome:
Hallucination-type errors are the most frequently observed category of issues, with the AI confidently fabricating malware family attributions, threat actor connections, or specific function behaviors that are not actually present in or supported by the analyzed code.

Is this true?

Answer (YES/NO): NO